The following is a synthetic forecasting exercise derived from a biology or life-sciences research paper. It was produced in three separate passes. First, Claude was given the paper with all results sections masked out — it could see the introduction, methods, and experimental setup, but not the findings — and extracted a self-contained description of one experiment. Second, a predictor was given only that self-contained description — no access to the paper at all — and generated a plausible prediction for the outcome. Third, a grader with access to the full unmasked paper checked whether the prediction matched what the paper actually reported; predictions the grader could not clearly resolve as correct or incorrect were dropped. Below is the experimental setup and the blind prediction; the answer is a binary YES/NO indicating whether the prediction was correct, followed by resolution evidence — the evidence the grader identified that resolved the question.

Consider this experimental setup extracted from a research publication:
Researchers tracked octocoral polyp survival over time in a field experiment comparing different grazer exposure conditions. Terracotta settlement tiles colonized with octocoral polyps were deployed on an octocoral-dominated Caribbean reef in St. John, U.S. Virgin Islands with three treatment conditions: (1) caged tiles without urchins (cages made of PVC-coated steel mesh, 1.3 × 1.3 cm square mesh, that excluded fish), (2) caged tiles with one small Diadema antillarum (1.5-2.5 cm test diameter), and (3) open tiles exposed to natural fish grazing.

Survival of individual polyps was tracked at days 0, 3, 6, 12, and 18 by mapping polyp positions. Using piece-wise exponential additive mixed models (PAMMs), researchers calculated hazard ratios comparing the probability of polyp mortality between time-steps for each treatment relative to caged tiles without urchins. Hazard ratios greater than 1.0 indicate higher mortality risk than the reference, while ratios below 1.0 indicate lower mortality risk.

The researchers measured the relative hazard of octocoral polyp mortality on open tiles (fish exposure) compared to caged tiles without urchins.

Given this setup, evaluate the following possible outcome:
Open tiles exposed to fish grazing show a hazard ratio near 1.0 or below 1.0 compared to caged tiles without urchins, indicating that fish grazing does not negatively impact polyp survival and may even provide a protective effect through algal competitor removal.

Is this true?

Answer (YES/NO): NO